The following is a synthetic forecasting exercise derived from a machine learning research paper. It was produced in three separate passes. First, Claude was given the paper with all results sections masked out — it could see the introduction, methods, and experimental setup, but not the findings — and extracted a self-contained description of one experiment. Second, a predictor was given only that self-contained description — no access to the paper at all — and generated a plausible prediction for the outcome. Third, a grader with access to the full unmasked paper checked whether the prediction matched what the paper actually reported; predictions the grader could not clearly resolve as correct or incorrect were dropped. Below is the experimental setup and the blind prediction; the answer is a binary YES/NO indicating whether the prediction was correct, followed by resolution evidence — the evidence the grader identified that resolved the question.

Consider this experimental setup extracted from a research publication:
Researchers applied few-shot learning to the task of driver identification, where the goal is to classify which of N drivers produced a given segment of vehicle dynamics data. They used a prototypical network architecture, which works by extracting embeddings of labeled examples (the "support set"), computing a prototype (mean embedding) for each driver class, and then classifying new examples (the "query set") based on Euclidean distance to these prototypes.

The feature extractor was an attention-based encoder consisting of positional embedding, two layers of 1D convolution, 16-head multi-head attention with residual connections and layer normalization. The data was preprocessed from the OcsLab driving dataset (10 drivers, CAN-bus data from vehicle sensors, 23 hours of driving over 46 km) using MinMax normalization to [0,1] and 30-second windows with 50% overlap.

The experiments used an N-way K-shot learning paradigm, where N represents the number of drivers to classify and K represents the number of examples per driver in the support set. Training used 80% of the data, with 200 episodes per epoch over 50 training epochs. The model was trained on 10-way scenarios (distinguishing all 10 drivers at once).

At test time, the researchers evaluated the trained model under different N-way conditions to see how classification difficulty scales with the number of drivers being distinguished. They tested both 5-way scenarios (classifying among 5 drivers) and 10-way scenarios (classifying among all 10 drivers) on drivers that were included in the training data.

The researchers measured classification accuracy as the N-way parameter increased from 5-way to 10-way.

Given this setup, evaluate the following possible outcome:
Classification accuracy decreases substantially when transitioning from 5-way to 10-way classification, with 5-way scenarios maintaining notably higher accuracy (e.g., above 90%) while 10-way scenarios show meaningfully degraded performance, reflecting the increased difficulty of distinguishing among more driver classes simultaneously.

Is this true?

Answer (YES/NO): NO